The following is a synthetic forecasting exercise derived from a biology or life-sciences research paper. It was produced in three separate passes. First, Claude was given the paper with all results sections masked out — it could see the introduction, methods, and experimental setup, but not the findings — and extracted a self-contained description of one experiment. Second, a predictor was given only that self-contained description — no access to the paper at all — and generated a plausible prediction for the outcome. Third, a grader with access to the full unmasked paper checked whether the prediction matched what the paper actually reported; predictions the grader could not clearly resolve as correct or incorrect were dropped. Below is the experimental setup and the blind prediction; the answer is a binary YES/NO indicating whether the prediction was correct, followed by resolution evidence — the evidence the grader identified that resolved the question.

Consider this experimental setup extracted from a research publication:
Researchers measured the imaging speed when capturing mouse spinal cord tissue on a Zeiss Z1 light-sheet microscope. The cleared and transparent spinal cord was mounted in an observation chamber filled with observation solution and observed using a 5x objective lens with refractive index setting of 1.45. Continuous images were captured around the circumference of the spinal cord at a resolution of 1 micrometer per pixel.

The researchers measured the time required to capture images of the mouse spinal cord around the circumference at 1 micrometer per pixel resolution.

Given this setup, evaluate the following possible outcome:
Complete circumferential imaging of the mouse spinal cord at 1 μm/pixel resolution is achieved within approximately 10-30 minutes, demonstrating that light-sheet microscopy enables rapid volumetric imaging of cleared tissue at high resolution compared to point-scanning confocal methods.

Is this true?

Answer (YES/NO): NO